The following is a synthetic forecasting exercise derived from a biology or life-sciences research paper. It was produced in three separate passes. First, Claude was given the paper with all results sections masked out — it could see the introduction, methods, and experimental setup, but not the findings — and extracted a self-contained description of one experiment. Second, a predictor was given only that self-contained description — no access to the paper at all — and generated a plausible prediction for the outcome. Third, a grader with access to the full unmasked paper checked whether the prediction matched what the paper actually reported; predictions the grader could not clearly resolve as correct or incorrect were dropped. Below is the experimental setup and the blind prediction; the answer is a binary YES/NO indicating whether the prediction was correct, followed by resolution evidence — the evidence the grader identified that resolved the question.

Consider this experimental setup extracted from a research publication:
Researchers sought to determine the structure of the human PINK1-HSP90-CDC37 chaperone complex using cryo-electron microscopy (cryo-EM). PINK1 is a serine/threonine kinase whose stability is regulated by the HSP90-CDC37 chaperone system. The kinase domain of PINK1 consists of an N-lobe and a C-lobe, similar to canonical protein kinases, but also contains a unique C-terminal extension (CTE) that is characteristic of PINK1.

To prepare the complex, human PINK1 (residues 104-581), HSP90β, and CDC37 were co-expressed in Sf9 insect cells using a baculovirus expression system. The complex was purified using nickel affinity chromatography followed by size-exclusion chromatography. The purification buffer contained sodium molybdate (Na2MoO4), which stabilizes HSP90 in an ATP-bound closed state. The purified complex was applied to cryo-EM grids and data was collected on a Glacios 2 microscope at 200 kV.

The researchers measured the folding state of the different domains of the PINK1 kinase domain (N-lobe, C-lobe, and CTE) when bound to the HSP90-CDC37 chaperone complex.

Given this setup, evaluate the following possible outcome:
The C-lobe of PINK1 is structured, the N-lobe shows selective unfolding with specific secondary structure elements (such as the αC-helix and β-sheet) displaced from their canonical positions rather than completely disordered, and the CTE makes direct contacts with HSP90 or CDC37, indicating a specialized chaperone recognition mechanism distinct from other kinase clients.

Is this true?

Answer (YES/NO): NO